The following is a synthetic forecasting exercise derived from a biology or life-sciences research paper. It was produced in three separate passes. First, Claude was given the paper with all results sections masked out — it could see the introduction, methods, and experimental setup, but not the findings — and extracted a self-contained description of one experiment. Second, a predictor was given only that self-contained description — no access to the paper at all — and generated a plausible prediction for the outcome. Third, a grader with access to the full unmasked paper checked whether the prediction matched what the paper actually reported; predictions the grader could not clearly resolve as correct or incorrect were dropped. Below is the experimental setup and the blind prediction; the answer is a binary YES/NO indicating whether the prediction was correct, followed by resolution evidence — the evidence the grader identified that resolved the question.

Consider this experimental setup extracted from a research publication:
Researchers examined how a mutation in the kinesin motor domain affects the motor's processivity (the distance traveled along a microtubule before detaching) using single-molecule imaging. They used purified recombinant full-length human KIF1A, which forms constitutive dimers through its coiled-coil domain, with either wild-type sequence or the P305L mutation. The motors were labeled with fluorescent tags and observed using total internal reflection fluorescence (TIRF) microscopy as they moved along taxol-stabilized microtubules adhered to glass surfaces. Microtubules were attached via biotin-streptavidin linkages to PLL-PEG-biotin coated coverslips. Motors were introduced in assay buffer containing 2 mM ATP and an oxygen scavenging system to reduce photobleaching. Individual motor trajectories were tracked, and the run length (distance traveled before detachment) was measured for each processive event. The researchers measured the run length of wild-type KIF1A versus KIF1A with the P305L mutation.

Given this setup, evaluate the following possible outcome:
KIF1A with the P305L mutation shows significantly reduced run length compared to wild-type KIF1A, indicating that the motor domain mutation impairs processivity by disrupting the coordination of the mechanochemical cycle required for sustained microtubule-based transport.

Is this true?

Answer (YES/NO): YES